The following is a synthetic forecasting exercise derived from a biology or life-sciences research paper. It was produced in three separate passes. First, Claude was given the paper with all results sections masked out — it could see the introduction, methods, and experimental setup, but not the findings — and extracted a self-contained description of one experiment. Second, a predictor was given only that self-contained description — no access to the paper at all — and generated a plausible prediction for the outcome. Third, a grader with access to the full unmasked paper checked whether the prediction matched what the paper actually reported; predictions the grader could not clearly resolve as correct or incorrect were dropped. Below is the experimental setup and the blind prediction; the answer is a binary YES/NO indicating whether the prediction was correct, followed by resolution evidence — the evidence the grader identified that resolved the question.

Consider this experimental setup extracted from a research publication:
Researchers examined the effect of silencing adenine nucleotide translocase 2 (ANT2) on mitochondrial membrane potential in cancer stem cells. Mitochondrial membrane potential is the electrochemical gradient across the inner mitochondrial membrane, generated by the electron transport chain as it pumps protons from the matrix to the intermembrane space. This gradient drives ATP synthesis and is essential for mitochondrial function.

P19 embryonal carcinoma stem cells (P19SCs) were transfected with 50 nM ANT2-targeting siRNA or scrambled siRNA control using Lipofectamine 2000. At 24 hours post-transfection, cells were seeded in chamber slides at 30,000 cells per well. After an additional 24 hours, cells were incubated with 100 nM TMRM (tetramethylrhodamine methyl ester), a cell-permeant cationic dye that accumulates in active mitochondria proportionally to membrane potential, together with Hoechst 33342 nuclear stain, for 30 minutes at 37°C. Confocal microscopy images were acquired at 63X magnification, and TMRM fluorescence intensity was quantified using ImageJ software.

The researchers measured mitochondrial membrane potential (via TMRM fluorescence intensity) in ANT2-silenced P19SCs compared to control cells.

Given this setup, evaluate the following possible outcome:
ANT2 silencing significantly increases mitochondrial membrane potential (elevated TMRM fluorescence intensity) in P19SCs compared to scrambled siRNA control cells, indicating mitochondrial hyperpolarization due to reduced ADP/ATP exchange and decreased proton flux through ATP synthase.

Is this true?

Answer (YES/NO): NO